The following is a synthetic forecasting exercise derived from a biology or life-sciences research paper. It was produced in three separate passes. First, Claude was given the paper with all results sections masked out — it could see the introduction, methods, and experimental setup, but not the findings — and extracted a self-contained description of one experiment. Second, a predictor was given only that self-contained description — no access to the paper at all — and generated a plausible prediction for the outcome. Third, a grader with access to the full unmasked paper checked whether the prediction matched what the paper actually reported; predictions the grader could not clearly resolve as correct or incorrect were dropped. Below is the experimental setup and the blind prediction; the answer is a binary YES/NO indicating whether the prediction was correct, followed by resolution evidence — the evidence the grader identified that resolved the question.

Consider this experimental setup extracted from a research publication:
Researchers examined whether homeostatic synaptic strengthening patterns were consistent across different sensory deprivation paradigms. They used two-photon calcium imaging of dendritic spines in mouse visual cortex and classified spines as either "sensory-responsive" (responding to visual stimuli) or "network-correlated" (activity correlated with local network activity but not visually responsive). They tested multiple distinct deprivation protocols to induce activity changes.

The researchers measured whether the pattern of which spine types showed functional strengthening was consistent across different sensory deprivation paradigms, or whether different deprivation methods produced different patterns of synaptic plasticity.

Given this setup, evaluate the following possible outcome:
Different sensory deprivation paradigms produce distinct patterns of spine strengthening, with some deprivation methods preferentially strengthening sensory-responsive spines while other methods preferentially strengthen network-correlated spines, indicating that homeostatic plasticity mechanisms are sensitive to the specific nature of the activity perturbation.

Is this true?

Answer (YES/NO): NO